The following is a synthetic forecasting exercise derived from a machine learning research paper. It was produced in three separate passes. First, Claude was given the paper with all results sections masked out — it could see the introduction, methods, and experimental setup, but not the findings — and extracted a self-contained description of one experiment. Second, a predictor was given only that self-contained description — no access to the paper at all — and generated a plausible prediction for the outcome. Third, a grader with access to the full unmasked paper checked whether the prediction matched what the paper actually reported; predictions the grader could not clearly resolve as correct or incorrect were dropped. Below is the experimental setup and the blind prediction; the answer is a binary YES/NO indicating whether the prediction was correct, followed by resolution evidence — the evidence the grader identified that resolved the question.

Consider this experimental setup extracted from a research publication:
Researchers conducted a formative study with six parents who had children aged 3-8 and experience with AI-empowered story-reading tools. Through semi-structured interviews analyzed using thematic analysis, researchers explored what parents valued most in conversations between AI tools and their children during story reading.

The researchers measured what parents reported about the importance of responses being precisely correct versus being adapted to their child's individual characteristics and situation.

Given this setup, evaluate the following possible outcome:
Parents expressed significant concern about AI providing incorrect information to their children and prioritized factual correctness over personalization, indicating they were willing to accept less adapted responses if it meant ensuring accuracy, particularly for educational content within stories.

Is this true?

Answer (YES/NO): NO